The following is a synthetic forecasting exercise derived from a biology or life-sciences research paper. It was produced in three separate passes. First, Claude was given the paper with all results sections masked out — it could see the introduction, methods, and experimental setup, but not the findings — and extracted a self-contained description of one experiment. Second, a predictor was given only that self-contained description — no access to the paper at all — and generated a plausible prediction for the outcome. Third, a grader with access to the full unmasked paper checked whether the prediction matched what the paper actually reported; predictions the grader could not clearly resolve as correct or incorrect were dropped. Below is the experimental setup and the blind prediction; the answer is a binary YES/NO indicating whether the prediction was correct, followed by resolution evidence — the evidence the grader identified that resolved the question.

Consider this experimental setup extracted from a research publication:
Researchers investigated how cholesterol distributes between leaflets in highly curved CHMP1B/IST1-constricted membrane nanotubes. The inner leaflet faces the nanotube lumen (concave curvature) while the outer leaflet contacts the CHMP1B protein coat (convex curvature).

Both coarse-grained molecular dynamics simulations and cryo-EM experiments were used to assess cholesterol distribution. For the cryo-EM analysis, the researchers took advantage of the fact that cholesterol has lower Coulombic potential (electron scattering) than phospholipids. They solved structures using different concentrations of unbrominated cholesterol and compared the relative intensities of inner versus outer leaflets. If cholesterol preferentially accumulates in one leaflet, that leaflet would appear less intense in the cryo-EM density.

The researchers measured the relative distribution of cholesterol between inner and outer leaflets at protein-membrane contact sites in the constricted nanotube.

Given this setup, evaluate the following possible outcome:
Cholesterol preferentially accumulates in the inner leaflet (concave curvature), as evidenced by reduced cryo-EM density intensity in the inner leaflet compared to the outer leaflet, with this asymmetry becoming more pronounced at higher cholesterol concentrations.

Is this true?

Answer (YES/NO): YES